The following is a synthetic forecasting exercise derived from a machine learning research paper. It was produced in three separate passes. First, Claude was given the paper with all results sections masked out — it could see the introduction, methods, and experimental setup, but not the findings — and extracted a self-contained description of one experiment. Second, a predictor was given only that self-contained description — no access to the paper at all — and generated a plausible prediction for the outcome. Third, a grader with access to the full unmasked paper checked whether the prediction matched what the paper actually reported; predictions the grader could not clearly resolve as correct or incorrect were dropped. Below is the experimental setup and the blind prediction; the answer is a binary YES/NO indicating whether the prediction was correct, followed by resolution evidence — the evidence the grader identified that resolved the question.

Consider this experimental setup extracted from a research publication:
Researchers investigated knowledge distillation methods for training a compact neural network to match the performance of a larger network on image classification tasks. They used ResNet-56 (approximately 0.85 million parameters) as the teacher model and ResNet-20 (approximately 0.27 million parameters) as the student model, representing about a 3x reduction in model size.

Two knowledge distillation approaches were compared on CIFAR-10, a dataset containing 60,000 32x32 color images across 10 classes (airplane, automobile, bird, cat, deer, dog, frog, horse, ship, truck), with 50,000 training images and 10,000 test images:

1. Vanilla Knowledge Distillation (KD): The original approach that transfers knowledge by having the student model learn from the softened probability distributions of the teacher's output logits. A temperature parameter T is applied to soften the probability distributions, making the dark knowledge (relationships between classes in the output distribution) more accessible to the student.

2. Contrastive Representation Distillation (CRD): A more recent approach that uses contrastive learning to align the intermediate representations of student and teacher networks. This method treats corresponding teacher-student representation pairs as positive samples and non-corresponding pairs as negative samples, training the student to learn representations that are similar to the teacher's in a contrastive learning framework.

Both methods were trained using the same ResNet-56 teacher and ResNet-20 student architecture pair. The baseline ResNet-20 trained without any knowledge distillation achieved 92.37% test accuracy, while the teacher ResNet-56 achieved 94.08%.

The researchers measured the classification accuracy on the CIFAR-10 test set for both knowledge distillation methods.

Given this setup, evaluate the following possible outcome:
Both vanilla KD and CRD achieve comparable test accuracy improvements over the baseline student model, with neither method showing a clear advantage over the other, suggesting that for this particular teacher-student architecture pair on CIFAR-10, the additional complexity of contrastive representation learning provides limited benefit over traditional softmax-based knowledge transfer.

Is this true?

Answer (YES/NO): NO